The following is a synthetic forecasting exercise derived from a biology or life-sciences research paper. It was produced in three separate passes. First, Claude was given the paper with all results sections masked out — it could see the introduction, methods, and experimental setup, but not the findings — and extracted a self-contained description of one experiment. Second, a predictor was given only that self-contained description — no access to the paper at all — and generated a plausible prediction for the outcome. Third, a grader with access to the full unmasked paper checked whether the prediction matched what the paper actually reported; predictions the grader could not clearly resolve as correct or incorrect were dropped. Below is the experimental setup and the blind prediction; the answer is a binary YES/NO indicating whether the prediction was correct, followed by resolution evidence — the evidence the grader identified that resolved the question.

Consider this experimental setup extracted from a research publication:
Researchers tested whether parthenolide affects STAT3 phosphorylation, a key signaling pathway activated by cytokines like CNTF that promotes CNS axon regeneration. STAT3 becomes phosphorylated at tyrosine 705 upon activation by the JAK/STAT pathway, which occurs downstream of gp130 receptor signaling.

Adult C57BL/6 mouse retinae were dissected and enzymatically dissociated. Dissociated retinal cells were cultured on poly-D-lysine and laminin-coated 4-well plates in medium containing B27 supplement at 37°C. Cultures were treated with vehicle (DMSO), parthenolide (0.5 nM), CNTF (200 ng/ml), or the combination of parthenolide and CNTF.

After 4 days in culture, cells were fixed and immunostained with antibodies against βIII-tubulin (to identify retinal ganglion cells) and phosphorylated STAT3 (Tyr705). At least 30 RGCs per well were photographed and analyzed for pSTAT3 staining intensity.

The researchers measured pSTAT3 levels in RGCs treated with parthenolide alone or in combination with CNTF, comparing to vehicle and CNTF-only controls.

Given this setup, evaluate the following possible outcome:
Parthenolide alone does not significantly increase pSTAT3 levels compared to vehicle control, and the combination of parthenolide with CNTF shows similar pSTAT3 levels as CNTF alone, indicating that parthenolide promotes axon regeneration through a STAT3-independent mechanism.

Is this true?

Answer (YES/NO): YES